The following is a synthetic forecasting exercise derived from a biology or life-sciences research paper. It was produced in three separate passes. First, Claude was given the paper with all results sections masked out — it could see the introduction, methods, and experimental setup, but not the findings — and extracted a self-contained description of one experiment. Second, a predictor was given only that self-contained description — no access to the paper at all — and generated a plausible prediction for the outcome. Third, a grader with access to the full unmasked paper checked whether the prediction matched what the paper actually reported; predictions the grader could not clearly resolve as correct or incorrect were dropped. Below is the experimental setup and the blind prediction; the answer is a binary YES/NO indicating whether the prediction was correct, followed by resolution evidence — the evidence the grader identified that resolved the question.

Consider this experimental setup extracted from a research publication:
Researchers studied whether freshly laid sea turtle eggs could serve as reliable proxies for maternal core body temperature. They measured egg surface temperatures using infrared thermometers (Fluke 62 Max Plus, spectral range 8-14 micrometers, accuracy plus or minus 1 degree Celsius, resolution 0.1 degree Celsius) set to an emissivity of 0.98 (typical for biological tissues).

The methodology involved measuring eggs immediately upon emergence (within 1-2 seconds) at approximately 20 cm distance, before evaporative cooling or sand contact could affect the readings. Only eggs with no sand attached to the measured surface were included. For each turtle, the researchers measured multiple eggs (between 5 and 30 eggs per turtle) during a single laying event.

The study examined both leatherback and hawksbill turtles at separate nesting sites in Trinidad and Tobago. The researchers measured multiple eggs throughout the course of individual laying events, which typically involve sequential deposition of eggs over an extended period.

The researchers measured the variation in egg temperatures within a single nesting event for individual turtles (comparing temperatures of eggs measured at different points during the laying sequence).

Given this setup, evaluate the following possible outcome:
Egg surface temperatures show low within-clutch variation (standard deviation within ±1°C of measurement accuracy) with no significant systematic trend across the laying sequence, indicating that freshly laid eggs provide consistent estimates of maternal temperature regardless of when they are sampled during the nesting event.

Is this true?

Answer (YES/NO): YES